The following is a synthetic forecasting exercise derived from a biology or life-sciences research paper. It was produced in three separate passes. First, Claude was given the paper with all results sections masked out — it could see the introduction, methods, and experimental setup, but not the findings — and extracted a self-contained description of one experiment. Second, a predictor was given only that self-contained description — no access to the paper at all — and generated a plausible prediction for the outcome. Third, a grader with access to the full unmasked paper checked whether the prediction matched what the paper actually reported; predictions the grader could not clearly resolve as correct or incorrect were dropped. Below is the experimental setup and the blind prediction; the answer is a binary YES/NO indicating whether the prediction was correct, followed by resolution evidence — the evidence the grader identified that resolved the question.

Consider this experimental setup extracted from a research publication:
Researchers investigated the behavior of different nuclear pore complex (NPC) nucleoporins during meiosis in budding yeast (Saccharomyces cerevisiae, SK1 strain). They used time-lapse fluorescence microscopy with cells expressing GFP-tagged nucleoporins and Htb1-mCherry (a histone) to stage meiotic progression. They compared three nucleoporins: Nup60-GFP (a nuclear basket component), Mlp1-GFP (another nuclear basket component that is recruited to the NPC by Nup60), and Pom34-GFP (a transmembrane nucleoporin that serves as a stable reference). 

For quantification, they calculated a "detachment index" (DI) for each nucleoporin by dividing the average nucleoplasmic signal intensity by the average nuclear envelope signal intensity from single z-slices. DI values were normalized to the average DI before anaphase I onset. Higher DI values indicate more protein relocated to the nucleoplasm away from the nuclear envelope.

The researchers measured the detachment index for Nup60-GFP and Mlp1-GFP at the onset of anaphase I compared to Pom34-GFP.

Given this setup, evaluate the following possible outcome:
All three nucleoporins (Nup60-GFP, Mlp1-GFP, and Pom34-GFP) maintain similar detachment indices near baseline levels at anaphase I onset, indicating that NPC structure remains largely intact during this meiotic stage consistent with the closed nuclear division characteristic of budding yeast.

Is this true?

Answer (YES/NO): NO